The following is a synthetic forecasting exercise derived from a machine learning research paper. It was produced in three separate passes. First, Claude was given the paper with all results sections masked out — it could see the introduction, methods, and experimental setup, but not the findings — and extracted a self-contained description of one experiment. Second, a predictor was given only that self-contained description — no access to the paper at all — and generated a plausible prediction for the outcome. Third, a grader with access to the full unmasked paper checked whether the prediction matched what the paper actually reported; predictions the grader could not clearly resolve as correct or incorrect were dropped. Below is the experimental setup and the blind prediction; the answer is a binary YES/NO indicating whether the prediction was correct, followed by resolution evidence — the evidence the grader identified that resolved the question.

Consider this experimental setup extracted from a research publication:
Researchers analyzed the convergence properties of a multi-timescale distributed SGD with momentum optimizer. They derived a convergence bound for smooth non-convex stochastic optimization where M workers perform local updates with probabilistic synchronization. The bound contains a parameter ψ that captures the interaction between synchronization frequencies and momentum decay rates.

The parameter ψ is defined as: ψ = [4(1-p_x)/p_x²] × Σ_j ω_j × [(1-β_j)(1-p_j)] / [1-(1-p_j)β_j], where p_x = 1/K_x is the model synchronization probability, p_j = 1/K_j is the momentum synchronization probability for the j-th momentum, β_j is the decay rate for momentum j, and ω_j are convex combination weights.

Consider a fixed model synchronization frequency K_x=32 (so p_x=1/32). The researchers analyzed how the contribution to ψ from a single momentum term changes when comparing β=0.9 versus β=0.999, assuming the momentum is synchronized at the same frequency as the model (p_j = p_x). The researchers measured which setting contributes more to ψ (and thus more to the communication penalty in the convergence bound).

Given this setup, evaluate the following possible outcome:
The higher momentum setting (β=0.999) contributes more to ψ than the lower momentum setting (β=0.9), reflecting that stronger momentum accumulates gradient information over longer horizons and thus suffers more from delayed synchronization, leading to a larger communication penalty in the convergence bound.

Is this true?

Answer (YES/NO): NO